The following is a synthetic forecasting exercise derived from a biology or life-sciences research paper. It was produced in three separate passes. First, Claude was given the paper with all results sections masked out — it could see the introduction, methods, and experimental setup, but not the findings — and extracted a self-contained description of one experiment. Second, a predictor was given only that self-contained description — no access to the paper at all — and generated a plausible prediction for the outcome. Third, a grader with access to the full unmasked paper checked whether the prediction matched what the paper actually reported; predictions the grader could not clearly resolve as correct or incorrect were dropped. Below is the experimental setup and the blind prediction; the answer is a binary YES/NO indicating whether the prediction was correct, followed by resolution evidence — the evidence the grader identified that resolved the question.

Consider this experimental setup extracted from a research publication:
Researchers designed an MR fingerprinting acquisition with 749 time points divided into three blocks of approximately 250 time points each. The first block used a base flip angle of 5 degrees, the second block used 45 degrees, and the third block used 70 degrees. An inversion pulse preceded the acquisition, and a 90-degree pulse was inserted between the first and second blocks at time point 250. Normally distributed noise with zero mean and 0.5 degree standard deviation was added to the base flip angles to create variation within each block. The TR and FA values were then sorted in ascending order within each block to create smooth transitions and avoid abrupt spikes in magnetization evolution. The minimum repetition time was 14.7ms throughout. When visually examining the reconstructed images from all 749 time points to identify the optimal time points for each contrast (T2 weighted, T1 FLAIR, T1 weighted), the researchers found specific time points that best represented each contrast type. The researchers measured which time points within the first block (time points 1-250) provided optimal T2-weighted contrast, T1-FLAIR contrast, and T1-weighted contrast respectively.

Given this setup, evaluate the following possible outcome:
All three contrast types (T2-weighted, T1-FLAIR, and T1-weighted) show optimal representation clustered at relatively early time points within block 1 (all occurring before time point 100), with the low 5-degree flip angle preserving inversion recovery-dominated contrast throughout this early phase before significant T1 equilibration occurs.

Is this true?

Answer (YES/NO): NO